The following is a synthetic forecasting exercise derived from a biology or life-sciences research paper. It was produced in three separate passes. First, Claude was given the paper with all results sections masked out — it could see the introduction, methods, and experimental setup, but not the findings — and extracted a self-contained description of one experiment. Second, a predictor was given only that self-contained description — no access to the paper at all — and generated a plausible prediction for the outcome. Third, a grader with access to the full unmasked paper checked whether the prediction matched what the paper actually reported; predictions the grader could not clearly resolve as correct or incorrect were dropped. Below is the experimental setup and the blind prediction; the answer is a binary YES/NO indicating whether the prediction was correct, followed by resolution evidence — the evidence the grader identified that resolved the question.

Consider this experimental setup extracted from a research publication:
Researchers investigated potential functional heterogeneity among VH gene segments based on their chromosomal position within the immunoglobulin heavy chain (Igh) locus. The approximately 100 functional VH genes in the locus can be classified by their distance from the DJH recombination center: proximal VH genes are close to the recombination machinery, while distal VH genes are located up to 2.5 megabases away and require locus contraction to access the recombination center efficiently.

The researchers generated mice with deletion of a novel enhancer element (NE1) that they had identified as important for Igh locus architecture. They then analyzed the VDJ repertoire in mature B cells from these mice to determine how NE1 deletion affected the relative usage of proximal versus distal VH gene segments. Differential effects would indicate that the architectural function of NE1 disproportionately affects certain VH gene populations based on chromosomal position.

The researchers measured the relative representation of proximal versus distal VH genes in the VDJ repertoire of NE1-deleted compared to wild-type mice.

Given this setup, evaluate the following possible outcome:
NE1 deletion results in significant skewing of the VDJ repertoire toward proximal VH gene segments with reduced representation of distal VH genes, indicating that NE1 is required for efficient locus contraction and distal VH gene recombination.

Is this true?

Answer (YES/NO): NO